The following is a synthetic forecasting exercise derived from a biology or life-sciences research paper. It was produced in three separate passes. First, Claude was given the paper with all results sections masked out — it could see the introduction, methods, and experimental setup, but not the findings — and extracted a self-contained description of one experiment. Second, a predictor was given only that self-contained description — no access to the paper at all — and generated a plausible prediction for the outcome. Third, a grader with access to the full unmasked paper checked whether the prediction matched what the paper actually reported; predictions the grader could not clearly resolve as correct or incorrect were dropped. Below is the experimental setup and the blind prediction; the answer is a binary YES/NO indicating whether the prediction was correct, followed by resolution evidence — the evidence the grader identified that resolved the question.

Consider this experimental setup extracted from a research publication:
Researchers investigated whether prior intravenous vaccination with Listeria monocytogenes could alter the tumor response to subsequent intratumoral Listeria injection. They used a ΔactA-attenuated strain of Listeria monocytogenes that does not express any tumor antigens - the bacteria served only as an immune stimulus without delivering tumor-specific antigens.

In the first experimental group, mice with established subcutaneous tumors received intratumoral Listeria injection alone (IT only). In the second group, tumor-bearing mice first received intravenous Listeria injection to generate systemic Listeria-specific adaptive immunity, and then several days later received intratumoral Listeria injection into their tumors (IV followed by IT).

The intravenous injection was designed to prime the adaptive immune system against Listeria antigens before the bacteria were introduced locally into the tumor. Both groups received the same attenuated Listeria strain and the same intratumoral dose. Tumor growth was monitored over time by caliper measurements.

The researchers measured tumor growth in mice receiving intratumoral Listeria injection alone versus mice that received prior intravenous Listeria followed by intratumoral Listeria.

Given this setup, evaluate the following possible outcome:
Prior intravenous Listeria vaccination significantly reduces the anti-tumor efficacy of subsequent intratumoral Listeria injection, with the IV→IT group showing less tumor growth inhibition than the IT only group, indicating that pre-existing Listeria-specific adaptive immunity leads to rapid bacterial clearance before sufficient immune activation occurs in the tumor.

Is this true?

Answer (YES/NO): NO